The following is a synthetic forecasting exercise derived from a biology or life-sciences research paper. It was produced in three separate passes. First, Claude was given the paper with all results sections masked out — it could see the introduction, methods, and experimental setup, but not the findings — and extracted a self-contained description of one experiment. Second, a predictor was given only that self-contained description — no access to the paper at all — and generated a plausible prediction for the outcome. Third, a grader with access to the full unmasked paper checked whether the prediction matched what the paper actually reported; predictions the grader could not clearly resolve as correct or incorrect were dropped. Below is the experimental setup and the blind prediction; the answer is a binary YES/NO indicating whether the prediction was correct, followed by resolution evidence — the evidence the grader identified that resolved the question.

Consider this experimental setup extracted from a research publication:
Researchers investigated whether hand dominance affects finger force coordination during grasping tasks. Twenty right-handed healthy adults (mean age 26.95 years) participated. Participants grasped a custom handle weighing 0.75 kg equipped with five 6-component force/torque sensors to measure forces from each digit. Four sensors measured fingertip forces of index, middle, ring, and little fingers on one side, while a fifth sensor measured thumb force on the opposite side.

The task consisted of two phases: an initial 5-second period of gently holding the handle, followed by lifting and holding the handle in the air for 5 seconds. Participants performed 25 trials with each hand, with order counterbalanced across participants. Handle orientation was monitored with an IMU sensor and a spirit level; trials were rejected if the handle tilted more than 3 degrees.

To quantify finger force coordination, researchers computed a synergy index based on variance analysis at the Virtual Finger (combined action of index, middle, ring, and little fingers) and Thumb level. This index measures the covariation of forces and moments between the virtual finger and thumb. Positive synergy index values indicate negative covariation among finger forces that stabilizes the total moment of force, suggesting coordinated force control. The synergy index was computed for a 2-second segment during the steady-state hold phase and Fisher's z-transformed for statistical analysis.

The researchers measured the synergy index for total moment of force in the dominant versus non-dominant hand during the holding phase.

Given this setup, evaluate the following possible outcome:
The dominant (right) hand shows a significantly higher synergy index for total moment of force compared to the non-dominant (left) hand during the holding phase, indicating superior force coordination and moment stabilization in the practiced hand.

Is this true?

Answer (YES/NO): NO